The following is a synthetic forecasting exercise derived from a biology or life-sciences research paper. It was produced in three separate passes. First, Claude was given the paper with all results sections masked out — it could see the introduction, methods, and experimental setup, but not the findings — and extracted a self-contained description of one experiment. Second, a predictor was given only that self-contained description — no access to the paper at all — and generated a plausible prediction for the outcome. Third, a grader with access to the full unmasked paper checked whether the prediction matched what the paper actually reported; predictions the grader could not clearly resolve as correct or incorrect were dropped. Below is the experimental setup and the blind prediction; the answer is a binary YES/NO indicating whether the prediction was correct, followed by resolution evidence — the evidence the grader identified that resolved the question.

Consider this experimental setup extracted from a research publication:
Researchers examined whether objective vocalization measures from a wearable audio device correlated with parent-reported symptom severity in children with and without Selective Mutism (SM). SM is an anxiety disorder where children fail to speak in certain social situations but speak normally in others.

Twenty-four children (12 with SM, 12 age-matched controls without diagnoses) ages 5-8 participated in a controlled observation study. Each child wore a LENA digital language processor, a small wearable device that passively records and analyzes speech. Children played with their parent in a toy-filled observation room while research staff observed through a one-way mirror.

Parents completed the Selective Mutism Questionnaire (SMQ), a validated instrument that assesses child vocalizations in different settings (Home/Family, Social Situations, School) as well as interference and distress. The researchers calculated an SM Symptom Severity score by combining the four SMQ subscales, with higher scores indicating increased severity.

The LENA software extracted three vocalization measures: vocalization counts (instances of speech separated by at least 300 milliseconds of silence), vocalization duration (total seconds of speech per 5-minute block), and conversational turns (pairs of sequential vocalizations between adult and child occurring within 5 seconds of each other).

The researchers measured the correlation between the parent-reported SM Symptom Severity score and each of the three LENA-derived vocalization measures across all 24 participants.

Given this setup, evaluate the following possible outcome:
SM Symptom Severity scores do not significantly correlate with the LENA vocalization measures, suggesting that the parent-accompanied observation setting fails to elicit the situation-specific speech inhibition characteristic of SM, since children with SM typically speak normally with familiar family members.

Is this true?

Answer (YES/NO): NO